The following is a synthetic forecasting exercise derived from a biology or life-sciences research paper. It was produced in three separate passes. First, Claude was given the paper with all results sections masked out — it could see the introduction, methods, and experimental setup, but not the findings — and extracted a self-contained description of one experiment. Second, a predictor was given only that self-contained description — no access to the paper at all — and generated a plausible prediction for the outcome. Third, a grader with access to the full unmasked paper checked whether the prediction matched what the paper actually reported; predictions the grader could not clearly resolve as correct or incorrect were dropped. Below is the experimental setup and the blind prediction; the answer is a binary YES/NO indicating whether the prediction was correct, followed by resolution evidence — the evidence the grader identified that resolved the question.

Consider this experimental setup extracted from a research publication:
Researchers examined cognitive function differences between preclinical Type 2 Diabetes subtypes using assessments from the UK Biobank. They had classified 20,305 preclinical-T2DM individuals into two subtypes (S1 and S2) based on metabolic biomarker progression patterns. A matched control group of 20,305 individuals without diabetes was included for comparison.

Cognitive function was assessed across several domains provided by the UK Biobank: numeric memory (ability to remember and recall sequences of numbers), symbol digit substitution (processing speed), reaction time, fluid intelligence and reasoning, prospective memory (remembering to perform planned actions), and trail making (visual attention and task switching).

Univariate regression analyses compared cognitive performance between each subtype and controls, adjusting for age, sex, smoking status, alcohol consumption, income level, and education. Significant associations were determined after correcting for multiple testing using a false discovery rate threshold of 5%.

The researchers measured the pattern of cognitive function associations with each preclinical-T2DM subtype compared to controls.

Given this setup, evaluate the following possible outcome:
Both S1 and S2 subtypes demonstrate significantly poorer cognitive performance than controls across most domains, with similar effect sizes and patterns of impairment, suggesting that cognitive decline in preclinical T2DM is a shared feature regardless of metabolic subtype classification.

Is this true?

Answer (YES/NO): NO